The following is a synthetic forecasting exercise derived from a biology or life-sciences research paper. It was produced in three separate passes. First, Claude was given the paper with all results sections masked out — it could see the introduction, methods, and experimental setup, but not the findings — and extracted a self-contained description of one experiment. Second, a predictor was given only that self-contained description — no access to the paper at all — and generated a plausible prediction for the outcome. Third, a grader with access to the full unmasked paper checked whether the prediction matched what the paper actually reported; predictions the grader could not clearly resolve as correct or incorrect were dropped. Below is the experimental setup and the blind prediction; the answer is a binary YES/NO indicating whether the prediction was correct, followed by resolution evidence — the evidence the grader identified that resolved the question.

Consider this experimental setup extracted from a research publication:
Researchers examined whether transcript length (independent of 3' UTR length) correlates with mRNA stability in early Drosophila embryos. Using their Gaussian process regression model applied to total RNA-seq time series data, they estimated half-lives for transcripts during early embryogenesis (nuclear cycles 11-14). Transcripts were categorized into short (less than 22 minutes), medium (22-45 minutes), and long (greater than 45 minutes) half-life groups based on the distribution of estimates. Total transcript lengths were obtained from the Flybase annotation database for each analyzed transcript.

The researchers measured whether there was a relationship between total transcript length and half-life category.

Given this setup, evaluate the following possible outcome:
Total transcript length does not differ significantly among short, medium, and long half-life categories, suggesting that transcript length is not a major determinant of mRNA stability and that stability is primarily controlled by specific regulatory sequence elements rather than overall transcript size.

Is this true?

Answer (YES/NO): YES